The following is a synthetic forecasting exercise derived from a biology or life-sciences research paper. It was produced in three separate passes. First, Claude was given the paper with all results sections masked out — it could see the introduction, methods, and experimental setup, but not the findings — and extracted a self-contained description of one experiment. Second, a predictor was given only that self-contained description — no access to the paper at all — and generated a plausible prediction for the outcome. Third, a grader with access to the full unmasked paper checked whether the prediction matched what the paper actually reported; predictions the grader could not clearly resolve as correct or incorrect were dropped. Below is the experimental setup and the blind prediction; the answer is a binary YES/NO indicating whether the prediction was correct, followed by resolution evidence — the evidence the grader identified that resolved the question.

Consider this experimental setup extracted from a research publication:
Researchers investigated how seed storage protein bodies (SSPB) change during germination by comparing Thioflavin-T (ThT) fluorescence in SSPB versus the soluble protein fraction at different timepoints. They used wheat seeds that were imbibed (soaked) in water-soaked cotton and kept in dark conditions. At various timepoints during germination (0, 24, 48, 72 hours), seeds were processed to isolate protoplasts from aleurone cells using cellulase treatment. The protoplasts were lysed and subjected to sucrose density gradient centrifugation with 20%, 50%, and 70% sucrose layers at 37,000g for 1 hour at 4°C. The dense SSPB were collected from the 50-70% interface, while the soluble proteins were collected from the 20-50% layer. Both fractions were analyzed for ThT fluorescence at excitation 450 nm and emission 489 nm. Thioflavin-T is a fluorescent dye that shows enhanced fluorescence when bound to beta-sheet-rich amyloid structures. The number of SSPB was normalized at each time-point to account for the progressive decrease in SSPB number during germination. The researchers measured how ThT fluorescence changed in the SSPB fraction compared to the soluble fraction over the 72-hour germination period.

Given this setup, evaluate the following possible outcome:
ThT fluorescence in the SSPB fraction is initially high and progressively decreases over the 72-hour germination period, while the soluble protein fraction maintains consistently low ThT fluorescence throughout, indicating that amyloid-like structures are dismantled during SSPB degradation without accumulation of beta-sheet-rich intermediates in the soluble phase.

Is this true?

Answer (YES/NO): YES